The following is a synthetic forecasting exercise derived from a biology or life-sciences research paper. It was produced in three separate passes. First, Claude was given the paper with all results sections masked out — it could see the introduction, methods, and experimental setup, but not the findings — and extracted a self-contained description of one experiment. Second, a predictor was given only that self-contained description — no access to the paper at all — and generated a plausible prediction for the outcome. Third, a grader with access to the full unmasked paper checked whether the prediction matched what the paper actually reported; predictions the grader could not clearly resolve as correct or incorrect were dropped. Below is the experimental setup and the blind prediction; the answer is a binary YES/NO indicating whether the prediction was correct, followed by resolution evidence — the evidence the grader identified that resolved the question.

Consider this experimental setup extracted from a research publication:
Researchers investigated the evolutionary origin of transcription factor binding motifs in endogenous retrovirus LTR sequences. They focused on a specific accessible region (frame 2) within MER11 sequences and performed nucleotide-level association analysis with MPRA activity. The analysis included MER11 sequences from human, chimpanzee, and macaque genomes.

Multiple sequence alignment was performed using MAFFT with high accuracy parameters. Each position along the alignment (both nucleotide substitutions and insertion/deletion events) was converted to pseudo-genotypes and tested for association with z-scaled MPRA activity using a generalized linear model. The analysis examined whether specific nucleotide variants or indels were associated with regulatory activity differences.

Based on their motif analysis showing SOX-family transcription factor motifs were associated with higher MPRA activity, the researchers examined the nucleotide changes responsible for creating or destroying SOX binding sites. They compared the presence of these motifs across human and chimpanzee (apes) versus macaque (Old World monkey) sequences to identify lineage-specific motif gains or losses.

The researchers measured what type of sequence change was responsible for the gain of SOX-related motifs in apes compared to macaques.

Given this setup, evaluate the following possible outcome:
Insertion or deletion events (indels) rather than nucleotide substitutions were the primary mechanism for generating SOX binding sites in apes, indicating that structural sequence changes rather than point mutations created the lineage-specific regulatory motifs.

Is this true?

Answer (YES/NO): YES